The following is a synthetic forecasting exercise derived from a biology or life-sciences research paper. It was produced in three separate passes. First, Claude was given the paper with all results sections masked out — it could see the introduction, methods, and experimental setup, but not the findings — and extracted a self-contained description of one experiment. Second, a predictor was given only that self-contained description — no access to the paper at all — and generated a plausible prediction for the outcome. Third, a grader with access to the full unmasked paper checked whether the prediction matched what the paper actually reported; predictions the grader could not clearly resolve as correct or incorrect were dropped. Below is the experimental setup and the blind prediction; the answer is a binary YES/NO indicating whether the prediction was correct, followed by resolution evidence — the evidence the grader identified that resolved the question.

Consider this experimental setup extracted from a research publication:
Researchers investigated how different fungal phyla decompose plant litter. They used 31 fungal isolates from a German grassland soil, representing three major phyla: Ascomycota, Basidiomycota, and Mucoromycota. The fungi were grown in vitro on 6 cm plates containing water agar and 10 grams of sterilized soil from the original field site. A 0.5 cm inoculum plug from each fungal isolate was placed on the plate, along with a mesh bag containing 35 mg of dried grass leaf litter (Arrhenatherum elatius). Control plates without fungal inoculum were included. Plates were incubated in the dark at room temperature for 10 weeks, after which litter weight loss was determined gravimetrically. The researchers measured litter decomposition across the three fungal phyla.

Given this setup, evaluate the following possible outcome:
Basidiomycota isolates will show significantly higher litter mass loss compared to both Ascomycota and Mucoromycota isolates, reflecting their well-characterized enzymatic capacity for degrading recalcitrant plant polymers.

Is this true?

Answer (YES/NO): NO